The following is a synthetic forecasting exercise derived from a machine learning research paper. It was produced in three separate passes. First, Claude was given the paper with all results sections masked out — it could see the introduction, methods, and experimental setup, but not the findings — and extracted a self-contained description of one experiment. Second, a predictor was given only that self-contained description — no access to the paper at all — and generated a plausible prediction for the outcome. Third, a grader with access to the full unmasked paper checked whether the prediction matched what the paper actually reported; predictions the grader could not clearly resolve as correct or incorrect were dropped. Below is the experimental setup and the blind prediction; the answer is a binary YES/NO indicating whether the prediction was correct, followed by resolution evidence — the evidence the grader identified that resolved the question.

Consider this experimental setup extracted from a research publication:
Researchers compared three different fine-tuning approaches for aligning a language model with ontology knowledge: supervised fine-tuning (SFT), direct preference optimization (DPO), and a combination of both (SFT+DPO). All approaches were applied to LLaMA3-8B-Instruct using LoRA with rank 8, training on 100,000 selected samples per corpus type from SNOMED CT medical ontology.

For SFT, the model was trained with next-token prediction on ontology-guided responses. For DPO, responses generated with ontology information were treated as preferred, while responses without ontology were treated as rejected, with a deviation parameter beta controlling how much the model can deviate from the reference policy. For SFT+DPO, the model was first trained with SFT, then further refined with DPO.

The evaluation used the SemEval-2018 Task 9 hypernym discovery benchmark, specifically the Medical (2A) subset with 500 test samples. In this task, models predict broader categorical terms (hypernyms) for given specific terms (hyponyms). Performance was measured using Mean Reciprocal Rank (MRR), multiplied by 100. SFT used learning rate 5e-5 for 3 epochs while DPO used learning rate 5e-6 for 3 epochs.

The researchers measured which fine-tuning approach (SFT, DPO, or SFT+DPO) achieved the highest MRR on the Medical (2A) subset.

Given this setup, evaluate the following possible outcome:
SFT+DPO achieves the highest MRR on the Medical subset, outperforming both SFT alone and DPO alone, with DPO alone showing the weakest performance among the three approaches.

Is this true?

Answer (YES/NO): NO